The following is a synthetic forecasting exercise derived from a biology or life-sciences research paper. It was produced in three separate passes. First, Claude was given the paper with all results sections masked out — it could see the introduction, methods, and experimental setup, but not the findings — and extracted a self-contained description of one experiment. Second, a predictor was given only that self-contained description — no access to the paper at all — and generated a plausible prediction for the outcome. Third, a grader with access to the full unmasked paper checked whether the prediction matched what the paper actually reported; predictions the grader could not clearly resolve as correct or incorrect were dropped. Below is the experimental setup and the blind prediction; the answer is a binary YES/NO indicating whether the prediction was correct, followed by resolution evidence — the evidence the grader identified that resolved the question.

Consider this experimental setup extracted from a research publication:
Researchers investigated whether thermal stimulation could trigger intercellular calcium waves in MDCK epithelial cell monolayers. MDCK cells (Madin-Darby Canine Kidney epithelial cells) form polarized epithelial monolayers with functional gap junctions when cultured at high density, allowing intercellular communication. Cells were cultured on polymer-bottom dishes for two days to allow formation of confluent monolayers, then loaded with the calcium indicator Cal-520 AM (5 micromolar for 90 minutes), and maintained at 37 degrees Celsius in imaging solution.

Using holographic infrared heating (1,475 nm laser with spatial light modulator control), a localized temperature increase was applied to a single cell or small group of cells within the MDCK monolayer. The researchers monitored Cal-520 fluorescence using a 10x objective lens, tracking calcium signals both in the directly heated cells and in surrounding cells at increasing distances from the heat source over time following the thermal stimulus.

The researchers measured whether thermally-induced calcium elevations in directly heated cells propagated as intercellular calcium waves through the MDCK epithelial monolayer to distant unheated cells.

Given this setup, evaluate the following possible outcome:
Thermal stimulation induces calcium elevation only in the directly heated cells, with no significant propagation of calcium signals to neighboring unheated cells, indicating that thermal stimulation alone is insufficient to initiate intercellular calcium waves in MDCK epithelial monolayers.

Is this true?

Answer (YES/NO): YES